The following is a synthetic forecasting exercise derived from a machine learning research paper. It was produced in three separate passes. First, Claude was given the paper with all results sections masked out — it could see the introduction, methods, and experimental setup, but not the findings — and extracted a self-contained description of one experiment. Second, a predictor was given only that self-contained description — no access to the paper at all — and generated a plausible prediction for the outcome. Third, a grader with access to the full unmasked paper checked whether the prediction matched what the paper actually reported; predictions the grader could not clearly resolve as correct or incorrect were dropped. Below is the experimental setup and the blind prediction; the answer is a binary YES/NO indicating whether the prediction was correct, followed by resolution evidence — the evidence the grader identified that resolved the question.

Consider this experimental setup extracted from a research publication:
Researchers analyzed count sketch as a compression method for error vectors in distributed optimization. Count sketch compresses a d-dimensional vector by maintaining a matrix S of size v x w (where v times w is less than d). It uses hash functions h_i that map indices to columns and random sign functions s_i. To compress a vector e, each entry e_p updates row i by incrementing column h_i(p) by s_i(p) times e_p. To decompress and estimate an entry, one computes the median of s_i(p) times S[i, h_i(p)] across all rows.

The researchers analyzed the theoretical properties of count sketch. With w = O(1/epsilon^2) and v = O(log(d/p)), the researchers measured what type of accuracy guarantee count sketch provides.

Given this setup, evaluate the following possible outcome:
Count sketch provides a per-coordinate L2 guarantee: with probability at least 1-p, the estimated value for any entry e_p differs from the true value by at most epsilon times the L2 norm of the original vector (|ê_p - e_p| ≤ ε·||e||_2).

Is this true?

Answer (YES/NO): YES